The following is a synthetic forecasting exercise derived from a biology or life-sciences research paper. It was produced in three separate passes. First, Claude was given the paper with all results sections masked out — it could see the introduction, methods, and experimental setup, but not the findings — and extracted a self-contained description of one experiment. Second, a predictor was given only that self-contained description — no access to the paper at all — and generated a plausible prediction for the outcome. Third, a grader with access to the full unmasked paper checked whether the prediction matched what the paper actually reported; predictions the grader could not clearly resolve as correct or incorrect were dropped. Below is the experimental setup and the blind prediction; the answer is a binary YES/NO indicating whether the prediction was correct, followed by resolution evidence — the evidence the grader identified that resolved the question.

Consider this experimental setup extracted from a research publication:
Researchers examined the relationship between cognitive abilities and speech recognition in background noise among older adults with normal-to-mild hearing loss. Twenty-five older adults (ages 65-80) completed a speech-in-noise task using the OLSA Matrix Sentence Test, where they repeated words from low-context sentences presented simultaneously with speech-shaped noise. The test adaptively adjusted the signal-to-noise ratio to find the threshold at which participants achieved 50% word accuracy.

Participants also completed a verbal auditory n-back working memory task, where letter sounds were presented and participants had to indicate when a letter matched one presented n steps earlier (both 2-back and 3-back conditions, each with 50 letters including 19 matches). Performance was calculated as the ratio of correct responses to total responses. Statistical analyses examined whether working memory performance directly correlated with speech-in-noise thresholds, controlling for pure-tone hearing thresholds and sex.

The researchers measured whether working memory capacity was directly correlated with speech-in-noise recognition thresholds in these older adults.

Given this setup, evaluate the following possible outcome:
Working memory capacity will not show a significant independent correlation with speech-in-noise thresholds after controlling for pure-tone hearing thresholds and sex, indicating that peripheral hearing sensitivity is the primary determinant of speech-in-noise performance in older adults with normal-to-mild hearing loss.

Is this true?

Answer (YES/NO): NO